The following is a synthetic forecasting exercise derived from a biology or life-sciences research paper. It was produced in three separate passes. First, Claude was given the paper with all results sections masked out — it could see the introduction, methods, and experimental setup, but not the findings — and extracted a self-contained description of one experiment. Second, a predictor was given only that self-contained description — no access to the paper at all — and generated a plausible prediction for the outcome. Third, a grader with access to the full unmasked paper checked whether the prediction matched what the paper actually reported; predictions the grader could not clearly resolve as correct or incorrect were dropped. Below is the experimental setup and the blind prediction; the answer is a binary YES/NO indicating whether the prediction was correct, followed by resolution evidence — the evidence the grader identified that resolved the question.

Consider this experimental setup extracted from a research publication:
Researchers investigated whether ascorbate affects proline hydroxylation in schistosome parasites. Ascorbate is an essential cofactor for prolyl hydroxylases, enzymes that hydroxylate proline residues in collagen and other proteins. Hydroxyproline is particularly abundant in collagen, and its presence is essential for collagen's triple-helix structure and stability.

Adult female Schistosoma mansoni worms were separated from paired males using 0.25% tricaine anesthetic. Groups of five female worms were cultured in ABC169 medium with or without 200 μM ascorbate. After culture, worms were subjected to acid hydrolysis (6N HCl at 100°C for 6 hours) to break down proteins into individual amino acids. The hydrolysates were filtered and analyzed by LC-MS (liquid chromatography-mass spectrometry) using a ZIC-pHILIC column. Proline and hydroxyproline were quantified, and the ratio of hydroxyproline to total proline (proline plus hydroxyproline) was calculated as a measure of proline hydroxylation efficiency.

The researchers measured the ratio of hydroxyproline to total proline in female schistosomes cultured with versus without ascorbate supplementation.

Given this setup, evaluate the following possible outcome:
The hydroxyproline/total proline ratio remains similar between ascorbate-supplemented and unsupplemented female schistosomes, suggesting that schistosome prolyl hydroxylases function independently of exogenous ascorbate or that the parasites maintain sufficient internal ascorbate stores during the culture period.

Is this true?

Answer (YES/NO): YES